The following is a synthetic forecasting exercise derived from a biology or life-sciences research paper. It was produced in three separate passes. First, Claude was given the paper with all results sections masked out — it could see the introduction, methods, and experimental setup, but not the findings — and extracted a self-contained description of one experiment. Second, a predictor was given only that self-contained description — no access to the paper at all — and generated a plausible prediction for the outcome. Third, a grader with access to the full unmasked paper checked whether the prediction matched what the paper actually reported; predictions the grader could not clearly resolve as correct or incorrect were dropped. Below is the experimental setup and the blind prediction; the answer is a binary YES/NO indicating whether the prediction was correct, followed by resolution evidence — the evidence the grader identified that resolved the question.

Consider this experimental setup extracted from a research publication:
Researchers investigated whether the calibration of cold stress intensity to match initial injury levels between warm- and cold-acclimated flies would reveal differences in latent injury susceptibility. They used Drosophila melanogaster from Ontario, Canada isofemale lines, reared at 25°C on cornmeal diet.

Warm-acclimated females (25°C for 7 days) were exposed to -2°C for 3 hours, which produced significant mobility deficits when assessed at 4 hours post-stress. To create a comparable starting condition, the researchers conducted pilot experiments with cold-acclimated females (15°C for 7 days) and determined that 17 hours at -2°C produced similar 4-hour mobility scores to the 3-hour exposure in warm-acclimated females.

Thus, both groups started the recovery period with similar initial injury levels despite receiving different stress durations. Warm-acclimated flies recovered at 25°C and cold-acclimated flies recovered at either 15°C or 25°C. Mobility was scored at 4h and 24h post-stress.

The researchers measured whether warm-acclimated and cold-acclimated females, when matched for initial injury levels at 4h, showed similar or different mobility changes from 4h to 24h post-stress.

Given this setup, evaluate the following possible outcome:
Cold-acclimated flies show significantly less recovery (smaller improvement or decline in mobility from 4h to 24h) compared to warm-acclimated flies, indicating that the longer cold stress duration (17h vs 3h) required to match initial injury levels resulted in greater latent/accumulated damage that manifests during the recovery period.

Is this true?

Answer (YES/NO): NO